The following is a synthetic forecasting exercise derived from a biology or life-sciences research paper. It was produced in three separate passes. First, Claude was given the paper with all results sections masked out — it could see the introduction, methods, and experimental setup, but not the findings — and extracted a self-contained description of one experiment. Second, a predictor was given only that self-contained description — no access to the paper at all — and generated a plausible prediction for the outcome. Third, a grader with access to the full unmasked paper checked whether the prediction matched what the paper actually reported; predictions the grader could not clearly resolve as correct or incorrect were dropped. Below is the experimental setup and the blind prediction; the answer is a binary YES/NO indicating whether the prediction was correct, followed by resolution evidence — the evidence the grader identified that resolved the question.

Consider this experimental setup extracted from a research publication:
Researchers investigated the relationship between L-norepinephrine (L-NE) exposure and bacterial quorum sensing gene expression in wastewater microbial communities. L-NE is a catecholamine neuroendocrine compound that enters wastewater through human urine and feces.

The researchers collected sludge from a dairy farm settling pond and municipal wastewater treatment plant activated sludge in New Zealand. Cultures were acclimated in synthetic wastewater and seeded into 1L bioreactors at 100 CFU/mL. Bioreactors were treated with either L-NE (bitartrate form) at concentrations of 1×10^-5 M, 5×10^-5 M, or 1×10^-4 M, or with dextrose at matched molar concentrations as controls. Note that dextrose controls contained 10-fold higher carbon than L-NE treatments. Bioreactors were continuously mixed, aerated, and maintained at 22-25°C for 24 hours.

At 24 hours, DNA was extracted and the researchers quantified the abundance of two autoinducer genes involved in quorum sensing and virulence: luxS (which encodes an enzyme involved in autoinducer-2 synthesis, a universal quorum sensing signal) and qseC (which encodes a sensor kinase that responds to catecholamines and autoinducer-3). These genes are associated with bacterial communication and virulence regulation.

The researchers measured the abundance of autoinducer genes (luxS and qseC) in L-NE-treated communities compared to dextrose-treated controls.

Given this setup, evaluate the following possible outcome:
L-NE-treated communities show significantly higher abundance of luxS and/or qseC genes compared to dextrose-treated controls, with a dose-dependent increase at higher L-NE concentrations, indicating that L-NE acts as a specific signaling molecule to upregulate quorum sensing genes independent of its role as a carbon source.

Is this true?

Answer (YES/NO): NO